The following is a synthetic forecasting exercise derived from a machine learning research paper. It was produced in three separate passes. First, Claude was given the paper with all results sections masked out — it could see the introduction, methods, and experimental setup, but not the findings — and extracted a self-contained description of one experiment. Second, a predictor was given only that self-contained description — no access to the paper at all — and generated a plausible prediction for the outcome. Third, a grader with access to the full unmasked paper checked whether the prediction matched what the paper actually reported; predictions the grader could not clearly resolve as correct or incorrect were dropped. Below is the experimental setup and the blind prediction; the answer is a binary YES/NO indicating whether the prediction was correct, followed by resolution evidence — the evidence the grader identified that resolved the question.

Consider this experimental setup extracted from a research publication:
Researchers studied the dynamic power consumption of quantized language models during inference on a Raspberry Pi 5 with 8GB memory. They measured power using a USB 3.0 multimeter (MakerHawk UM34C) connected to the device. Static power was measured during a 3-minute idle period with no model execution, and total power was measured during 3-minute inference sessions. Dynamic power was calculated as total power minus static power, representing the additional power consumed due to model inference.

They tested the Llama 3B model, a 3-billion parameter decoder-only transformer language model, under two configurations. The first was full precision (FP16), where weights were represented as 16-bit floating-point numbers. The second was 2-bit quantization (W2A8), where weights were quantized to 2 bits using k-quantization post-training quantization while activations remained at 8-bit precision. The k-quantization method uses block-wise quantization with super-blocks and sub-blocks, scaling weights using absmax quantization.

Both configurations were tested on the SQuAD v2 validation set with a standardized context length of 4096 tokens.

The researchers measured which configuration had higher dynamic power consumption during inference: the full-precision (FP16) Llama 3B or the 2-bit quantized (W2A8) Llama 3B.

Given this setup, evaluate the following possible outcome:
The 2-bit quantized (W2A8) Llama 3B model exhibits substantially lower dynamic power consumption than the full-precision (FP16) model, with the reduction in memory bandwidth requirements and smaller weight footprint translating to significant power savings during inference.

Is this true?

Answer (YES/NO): NO